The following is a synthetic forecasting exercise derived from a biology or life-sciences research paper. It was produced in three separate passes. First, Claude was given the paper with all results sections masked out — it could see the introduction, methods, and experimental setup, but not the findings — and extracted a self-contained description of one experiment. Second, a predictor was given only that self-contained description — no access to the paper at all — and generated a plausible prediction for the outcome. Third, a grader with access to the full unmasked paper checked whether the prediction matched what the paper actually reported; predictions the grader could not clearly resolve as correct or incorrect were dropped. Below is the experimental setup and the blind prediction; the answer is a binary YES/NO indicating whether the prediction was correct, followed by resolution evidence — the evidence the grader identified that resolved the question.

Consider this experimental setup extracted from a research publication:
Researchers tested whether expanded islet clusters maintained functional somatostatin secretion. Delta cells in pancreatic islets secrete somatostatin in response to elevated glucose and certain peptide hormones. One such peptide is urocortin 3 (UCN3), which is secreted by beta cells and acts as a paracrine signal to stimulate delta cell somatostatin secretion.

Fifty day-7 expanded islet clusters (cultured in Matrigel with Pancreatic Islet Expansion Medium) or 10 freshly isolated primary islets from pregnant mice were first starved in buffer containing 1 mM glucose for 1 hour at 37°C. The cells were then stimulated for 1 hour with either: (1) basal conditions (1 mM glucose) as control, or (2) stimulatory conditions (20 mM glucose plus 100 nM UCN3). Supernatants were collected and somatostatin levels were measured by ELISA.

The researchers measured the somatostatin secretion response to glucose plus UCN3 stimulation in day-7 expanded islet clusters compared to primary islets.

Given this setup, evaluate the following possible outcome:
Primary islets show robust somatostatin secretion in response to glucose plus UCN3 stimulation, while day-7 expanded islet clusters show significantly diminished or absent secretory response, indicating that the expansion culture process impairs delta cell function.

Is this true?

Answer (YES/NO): NO